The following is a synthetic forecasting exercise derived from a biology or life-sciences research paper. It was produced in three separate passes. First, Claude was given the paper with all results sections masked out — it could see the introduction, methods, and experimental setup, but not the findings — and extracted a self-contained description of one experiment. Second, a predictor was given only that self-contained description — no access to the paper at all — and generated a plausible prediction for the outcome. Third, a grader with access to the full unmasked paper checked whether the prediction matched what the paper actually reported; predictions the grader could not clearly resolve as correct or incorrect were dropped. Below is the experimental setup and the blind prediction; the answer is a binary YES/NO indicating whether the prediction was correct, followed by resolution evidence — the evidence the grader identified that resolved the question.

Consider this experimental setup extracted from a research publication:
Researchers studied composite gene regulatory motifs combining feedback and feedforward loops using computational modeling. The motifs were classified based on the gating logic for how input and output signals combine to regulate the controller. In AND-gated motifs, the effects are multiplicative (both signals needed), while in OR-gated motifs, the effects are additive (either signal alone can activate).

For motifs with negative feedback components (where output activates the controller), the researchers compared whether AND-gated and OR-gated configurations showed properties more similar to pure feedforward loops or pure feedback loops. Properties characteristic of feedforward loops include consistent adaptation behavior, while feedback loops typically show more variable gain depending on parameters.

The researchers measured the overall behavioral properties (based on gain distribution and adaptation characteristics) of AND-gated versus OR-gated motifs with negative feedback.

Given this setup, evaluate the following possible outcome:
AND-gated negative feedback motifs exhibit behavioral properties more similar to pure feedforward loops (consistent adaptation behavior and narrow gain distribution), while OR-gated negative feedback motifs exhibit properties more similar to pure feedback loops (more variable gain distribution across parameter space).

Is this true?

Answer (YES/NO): YES